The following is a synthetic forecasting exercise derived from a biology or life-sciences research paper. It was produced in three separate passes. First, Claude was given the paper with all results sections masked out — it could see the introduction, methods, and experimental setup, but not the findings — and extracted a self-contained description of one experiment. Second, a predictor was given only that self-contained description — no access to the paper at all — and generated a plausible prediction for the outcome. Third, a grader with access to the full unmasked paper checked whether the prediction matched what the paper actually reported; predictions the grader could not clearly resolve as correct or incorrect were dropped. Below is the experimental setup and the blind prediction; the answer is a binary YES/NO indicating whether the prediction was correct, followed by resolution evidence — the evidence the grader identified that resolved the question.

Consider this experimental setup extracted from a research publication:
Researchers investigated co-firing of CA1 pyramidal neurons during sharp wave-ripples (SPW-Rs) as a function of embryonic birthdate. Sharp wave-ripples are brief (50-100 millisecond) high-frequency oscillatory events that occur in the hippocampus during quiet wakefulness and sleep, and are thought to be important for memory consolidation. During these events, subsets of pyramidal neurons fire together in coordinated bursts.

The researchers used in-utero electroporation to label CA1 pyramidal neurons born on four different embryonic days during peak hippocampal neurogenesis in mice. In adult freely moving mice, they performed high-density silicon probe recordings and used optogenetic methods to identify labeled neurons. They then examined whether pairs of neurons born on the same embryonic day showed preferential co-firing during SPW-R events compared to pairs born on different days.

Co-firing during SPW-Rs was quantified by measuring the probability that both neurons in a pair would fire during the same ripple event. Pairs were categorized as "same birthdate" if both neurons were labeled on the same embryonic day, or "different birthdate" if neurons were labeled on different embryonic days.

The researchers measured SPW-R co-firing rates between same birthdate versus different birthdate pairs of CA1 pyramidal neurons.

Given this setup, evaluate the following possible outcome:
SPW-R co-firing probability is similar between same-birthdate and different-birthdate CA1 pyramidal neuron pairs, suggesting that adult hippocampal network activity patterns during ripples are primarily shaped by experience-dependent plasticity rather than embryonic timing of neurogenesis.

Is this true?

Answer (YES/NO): NO